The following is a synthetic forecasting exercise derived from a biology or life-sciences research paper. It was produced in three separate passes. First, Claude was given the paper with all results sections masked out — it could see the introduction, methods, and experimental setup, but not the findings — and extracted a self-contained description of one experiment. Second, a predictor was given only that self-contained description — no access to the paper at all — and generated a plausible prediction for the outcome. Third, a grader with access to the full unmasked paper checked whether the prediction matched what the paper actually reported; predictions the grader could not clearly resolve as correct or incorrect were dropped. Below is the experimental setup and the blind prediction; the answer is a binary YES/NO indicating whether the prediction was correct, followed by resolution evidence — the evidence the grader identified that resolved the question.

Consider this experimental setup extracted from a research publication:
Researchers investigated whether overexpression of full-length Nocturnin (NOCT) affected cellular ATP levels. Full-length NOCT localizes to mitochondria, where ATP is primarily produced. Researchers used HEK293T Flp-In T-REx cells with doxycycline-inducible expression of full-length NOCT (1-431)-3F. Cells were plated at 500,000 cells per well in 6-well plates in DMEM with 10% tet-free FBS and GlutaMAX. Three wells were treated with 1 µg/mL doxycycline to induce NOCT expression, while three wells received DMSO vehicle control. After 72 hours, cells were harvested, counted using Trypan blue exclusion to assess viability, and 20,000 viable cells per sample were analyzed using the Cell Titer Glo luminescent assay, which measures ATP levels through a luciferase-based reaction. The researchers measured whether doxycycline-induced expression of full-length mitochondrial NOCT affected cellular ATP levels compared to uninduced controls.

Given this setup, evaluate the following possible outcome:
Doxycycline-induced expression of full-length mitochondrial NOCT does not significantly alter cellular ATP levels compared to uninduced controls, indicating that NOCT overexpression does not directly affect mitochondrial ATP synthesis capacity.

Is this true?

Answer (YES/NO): YES